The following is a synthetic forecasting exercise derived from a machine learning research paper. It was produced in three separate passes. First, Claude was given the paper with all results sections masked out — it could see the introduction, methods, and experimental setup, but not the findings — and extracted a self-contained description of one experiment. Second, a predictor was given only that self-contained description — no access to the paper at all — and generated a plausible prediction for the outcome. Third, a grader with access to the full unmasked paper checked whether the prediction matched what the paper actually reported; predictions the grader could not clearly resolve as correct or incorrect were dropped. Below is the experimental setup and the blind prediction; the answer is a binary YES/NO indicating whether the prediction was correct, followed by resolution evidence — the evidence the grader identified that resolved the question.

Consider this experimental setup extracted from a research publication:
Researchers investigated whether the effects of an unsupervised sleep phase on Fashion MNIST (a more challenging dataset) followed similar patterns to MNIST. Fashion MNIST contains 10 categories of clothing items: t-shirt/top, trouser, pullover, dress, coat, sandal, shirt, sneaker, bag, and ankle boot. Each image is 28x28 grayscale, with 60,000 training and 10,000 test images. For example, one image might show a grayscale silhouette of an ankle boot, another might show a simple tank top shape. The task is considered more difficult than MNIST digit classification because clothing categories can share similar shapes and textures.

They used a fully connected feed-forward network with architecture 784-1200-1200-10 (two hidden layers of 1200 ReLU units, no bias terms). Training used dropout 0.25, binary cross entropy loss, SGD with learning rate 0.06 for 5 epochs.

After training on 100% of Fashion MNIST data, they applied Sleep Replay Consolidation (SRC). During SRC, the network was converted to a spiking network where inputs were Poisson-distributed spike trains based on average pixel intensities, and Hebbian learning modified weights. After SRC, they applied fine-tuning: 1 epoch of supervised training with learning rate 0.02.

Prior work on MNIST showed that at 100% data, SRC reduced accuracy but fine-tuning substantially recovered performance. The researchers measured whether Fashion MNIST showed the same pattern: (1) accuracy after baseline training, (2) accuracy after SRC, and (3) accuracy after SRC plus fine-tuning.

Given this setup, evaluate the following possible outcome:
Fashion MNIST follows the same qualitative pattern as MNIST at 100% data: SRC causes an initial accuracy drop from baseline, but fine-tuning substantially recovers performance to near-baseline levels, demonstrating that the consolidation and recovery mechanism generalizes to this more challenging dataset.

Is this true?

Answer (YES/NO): YES